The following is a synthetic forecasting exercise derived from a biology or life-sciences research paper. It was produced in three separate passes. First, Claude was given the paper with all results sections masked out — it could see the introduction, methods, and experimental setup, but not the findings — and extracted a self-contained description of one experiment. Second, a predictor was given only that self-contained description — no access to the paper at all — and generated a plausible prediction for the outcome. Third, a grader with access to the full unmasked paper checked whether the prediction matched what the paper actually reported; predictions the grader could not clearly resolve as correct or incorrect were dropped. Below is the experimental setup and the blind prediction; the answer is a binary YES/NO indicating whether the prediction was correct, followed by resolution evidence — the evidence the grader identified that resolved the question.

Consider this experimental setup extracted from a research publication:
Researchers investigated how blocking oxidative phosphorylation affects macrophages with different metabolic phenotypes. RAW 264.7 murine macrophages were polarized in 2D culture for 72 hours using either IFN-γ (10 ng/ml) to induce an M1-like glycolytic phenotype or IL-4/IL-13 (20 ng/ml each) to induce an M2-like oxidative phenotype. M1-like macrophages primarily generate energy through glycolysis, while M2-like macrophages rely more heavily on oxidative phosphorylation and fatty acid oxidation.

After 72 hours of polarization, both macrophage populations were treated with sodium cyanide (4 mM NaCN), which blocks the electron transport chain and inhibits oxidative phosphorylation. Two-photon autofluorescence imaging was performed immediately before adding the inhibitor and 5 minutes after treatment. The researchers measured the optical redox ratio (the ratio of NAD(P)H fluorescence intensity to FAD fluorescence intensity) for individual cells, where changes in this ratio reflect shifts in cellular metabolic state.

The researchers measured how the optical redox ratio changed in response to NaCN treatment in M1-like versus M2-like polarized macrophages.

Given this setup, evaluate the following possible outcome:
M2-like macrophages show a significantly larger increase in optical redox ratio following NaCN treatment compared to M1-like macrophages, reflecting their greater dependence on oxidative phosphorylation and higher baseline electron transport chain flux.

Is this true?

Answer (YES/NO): YES